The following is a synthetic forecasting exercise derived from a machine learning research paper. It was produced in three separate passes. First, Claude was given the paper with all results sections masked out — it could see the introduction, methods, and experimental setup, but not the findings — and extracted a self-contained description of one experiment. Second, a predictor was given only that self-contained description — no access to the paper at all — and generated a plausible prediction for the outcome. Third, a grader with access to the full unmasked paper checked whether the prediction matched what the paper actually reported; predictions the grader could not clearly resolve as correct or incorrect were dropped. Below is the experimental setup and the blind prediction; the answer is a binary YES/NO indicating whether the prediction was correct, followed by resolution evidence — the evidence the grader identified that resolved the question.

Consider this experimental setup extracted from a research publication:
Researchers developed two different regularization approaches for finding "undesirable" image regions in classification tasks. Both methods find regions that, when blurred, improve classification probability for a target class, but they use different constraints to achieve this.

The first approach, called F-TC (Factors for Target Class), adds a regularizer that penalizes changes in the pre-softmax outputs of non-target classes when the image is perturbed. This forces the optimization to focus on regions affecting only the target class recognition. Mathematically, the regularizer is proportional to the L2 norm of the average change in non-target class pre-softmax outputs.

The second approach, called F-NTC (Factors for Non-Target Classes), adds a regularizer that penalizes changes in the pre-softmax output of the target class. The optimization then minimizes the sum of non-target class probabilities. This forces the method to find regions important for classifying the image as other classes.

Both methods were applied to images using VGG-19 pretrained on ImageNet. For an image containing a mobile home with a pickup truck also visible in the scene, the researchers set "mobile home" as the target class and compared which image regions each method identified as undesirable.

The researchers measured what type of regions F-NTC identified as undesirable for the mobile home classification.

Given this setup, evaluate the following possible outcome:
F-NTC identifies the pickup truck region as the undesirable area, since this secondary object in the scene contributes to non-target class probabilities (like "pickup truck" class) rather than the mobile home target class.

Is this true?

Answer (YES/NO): YES